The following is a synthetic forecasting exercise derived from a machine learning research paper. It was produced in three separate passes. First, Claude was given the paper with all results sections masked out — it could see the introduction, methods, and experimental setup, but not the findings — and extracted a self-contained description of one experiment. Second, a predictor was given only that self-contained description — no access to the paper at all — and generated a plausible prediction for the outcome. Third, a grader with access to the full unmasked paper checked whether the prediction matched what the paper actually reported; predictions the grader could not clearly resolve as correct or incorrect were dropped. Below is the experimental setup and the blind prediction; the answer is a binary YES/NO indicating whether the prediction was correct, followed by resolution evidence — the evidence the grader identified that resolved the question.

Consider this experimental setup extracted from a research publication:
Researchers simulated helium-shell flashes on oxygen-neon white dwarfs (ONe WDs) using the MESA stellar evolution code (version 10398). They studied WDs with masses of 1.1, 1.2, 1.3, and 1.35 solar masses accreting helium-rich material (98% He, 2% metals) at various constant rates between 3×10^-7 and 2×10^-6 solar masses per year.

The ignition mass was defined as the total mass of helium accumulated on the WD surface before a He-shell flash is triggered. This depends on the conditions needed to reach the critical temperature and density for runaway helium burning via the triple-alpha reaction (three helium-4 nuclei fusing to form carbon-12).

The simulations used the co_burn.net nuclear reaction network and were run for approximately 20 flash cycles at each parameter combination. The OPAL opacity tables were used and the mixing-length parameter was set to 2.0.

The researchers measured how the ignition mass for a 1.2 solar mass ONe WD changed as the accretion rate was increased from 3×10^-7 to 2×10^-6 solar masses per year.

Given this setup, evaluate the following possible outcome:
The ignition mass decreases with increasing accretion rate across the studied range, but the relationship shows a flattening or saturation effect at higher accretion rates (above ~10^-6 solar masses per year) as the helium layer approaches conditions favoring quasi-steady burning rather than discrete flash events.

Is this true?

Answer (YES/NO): NO